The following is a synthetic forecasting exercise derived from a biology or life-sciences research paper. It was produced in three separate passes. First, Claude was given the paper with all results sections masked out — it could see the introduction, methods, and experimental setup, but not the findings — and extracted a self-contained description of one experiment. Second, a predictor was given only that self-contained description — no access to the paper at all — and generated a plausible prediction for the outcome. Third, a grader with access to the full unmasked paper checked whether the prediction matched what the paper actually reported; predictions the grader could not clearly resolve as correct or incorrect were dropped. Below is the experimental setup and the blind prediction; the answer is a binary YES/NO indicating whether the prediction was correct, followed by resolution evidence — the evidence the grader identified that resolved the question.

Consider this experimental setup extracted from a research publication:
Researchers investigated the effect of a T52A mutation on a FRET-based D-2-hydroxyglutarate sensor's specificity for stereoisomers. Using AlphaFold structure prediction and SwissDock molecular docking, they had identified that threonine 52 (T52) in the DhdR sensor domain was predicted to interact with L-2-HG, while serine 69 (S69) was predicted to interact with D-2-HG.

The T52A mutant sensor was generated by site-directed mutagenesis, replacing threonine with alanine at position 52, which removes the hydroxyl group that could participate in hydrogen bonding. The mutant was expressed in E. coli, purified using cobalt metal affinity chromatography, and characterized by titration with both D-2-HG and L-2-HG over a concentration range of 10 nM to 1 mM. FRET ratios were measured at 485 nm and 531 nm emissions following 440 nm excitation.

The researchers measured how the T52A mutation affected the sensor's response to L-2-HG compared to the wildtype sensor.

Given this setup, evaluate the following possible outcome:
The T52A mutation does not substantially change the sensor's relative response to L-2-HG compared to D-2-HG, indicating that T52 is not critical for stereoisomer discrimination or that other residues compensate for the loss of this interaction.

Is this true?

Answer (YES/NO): YES